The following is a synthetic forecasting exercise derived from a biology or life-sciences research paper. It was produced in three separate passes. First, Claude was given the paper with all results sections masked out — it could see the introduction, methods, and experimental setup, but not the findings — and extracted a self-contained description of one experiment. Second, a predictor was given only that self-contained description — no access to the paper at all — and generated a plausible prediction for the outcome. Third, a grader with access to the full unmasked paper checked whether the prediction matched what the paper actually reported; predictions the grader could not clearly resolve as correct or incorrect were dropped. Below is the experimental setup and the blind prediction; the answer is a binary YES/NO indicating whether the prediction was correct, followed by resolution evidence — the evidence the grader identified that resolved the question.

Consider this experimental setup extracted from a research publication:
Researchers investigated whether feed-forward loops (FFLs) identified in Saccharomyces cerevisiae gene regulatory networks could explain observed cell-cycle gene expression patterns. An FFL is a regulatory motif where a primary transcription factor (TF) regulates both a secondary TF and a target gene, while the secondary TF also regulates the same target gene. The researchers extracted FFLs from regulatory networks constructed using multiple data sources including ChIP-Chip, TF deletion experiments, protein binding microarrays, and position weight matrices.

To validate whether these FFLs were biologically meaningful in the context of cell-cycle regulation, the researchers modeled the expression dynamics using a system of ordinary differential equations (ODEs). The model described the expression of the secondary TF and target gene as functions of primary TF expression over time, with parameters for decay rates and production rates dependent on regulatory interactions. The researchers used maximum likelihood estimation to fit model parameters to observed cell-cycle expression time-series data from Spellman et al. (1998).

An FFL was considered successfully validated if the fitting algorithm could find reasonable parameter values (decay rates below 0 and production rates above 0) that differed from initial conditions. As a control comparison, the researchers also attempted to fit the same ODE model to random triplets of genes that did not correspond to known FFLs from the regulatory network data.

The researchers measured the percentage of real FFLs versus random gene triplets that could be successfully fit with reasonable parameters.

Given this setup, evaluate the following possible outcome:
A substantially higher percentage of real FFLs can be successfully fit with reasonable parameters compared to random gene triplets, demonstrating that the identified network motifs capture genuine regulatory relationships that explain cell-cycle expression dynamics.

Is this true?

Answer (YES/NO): YES